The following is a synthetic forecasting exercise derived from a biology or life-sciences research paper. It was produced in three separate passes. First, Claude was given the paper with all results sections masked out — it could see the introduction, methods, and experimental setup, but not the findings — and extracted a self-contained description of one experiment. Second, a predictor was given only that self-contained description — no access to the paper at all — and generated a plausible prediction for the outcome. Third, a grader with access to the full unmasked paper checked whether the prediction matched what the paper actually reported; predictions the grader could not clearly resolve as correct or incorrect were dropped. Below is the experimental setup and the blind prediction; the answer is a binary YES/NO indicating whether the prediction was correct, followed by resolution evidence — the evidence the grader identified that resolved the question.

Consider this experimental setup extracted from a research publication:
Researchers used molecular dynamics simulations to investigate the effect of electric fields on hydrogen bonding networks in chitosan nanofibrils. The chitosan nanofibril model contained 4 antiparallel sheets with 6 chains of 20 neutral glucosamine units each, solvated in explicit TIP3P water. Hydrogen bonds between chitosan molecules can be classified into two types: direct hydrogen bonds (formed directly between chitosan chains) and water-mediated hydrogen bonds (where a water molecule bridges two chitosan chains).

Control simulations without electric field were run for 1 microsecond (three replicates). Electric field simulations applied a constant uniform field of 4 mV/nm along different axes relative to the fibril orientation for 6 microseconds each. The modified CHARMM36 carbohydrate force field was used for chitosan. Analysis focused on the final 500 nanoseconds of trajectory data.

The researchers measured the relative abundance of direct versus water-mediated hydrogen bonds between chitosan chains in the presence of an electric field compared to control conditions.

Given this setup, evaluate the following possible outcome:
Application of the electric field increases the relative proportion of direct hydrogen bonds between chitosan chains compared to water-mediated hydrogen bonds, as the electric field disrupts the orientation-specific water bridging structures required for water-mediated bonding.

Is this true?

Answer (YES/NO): YES